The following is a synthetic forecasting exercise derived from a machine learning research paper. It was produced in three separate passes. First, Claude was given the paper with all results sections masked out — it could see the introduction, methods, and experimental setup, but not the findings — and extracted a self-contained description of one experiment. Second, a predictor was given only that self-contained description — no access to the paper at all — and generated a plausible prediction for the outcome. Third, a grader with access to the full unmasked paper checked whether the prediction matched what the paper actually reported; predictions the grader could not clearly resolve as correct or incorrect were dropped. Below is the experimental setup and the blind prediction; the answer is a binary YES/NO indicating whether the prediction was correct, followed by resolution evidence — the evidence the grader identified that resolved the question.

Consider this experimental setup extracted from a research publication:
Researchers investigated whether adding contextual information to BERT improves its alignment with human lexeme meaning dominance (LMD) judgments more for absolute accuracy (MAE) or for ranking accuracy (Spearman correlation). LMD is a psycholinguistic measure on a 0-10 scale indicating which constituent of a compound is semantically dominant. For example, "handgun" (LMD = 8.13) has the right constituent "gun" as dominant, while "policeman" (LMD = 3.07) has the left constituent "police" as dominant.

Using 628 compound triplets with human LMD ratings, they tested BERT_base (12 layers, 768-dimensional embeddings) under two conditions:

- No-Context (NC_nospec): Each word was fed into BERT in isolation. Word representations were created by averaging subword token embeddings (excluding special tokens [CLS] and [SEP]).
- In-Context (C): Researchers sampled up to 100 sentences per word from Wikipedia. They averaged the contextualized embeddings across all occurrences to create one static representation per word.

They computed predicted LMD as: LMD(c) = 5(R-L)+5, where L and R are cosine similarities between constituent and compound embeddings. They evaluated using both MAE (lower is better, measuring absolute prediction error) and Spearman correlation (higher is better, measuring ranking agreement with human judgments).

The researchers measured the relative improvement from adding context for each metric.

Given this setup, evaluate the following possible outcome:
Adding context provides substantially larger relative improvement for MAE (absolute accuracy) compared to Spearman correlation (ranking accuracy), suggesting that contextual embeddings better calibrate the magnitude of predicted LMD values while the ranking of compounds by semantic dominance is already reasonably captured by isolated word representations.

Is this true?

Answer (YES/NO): NO